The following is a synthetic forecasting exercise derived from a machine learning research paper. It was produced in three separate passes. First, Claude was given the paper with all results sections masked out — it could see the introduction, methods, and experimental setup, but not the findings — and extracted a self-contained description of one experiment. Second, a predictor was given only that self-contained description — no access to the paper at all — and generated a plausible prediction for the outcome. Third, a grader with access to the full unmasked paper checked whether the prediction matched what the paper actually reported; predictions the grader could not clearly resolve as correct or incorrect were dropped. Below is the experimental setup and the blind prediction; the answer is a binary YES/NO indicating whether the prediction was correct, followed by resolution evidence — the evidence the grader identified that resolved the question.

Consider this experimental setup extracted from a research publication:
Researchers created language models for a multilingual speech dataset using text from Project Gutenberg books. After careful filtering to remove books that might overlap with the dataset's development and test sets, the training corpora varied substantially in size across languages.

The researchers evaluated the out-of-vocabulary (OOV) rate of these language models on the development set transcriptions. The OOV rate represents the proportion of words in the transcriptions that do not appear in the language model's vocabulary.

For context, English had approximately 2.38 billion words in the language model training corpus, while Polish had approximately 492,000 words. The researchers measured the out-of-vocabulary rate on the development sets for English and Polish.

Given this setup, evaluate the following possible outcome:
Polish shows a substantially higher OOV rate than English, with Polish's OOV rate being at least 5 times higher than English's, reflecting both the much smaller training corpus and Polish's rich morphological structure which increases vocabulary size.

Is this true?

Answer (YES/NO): YES